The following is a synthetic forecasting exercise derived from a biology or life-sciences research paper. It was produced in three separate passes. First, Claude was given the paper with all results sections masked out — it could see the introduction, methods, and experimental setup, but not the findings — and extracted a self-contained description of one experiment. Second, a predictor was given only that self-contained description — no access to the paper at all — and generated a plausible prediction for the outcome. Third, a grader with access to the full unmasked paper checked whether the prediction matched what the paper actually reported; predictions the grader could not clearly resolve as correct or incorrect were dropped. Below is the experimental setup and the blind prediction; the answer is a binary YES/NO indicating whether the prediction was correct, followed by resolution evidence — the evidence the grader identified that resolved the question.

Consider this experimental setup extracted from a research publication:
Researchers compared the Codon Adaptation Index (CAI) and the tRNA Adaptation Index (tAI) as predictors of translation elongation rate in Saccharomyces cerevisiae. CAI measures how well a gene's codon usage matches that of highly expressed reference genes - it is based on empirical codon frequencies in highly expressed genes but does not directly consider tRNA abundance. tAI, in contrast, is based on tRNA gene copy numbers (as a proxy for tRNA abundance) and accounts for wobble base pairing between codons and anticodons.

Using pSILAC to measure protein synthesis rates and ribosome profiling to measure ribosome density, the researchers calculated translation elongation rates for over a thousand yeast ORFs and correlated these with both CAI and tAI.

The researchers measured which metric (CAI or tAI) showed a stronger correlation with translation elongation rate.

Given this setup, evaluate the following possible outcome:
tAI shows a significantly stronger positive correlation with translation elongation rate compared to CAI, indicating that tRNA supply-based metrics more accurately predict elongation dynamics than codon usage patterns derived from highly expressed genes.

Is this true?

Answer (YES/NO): NO